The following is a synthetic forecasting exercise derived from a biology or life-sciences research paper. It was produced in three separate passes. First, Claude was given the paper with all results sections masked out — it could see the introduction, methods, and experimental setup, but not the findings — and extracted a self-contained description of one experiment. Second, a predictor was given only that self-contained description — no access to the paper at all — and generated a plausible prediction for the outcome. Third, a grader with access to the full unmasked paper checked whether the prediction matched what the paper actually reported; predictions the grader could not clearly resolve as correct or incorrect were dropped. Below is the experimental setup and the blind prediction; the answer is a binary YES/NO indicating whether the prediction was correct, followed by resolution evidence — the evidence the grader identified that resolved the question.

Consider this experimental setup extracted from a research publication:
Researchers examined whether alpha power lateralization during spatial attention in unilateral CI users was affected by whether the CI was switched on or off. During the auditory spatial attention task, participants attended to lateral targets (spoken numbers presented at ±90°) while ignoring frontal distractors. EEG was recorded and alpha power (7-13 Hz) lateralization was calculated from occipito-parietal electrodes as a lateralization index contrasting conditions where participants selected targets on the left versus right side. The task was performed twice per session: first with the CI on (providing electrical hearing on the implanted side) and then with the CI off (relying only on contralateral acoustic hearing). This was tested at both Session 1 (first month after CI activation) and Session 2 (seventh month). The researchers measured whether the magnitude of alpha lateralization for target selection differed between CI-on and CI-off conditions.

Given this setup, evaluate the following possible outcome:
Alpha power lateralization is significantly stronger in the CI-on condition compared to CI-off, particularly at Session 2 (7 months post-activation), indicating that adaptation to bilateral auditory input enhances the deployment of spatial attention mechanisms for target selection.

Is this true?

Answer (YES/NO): NO